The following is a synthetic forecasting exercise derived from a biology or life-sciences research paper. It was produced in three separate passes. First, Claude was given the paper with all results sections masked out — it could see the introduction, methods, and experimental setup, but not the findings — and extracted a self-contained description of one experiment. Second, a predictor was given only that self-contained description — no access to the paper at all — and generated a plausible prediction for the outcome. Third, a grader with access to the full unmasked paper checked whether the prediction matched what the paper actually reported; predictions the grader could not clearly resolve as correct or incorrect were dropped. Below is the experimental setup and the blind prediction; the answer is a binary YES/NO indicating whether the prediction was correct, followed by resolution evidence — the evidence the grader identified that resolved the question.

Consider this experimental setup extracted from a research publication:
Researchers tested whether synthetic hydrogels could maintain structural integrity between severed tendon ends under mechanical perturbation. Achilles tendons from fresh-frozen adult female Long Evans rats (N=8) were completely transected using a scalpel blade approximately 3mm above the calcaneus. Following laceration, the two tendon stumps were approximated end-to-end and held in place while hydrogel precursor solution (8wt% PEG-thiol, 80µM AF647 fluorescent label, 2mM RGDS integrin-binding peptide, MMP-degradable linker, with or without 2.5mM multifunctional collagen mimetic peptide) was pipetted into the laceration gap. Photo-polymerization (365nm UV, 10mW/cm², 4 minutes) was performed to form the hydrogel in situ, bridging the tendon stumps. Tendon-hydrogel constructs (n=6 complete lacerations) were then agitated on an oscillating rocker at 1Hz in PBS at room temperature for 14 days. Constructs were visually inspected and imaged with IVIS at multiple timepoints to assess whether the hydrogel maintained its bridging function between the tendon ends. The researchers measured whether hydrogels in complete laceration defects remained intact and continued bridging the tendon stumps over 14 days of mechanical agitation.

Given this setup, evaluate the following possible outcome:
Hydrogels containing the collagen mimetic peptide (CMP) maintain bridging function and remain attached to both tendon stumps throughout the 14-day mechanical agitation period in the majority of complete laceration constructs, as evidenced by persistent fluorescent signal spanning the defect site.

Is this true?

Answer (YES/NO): NO